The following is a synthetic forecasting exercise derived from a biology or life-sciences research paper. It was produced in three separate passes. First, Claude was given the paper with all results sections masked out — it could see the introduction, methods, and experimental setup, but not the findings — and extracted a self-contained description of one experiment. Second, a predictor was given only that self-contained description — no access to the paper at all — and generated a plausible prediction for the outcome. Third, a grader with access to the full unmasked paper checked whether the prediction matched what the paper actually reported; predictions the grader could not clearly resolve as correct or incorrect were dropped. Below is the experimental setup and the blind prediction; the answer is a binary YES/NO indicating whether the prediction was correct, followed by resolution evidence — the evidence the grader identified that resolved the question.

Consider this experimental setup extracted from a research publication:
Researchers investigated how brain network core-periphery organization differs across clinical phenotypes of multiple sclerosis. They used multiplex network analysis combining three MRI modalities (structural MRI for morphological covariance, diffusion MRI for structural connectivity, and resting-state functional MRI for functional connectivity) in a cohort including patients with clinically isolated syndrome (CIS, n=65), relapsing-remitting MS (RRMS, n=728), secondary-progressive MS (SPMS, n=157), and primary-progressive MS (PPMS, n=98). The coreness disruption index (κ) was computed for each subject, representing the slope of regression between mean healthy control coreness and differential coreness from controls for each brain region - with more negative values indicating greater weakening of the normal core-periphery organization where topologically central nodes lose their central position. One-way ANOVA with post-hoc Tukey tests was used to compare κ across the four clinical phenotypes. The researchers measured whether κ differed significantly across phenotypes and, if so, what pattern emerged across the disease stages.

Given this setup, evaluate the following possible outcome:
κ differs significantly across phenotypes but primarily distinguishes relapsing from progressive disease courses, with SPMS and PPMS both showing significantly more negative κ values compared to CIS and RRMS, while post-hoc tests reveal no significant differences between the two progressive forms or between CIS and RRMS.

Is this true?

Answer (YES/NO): NO